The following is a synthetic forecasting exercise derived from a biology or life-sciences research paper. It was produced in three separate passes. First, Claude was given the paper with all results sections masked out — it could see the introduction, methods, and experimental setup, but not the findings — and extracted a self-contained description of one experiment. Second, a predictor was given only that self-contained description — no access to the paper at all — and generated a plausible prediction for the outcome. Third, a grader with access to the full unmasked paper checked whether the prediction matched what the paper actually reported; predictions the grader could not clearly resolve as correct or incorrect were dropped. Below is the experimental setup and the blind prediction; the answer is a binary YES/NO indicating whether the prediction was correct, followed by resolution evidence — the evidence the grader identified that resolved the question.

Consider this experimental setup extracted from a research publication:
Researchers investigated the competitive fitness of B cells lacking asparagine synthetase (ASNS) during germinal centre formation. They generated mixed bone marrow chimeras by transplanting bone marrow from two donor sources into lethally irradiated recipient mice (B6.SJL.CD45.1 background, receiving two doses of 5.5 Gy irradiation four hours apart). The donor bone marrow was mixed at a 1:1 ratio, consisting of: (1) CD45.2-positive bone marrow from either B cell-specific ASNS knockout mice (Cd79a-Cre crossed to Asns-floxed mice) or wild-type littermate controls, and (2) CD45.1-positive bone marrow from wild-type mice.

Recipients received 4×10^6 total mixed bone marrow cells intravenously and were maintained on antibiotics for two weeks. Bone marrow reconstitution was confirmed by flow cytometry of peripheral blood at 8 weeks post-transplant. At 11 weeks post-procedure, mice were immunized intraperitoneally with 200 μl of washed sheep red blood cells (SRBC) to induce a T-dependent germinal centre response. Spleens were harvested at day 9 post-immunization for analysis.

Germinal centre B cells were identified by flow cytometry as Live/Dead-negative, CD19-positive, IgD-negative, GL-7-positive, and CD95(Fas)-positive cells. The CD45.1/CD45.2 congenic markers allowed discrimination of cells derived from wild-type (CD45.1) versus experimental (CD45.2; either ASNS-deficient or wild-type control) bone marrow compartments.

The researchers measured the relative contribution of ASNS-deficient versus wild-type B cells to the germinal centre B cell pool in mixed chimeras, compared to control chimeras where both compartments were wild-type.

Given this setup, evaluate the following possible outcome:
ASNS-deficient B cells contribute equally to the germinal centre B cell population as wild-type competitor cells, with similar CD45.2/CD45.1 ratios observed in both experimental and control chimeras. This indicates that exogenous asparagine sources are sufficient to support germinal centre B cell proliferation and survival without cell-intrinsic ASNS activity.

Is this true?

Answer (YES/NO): NO